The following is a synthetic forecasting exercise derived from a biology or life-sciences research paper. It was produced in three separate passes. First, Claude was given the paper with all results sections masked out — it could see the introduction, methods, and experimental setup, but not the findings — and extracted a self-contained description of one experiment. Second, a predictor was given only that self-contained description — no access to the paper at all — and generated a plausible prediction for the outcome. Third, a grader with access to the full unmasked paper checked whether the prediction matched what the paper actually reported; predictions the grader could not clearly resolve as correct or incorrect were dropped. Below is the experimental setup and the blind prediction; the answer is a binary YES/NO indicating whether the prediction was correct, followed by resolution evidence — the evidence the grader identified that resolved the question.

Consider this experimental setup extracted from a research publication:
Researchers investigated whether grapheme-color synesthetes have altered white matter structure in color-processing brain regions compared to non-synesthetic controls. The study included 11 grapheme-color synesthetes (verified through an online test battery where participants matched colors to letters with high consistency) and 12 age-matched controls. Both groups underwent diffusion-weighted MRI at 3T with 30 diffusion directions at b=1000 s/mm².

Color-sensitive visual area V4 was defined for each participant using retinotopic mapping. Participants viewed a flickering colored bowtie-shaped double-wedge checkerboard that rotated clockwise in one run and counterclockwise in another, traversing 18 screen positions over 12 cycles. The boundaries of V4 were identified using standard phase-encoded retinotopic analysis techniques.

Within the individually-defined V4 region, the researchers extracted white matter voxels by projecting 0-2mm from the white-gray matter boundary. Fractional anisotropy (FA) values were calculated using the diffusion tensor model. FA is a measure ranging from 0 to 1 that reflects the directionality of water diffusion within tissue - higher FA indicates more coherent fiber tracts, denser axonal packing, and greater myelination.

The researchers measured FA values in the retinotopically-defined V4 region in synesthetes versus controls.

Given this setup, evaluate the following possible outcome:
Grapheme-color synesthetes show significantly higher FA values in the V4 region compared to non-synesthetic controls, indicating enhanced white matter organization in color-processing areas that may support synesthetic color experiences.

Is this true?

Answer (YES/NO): NO